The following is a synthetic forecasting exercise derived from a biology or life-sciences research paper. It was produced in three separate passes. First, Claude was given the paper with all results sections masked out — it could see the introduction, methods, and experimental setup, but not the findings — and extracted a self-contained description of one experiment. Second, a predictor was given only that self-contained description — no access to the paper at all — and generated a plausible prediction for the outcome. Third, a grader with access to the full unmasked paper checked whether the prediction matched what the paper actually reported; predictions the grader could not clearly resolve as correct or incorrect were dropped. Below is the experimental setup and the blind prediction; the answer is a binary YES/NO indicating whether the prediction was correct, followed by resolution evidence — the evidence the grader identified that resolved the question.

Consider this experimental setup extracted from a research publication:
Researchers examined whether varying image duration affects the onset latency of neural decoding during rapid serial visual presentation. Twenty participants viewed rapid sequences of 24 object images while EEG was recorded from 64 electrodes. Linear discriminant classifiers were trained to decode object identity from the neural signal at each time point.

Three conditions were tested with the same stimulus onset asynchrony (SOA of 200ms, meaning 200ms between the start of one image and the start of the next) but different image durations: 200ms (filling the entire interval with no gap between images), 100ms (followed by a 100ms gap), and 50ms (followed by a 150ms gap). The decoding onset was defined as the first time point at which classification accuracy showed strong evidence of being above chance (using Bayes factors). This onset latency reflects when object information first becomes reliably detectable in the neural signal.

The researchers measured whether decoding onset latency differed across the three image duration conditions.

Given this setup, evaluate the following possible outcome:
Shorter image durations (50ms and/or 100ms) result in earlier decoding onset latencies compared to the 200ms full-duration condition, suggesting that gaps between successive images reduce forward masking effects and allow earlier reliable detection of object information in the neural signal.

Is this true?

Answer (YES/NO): YES